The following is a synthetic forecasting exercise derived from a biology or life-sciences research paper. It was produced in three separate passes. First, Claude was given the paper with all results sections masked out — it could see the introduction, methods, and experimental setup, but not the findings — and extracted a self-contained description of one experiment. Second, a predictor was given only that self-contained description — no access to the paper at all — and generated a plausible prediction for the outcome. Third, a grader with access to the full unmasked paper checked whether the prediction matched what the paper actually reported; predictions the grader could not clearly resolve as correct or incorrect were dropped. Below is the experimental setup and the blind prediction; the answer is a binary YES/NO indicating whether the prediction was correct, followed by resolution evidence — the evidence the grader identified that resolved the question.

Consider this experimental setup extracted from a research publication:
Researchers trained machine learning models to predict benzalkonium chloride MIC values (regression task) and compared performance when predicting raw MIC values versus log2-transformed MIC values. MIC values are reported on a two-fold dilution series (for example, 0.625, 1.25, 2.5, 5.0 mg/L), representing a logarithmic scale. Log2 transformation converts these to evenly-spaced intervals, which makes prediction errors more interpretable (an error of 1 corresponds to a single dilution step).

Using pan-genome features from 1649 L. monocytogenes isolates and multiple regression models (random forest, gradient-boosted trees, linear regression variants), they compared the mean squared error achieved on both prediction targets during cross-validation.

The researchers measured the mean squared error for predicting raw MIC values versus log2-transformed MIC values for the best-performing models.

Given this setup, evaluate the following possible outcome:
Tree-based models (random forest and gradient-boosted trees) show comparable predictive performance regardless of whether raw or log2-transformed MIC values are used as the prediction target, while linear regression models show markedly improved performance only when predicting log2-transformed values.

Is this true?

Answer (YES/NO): NO